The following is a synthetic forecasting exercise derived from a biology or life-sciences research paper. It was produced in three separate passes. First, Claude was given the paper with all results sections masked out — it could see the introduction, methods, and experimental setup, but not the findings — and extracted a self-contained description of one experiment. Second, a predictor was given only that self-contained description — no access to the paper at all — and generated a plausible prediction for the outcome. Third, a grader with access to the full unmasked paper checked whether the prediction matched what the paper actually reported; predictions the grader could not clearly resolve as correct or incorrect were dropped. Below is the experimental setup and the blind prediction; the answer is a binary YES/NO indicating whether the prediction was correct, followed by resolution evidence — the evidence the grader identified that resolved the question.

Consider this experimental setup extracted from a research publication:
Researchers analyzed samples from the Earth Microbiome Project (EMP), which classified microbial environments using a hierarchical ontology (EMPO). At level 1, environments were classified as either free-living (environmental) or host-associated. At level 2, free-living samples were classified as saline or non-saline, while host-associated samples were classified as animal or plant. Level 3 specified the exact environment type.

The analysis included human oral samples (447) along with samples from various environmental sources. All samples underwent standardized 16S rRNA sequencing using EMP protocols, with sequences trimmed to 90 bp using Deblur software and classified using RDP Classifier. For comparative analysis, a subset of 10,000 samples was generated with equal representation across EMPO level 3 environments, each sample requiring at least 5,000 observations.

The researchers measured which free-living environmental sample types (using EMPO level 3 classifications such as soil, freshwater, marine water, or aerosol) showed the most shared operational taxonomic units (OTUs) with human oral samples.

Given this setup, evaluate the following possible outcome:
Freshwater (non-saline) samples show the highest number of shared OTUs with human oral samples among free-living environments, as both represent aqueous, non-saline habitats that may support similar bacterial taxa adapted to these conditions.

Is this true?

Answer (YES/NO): NO